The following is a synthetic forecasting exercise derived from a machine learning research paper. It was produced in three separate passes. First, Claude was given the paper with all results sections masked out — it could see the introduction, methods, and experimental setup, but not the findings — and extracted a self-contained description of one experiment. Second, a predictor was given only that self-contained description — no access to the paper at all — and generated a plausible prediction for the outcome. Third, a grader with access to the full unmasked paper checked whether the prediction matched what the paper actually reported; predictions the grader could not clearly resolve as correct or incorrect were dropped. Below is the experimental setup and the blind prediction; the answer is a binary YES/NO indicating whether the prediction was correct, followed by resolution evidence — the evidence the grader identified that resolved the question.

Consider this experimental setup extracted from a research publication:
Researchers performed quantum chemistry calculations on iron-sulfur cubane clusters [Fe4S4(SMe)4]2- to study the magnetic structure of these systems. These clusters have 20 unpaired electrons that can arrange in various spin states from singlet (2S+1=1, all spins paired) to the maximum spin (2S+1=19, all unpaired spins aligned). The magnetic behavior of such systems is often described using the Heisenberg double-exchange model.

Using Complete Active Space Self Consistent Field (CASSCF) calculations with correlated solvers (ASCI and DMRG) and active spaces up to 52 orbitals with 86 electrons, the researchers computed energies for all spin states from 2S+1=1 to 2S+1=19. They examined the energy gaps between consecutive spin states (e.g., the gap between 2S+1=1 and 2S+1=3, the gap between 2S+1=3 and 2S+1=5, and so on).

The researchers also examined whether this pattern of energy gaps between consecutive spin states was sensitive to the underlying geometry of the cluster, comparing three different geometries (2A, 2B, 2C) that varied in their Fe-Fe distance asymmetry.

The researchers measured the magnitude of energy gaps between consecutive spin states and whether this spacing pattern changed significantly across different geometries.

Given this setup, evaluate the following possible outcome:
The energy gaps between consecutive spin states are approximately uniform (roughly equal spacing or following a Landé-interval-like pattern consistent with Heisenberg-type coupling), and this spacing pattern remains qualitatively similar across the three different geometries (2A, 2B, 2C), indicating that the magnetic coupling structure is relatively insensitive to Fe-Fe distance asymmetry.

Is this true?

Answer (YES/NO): NO